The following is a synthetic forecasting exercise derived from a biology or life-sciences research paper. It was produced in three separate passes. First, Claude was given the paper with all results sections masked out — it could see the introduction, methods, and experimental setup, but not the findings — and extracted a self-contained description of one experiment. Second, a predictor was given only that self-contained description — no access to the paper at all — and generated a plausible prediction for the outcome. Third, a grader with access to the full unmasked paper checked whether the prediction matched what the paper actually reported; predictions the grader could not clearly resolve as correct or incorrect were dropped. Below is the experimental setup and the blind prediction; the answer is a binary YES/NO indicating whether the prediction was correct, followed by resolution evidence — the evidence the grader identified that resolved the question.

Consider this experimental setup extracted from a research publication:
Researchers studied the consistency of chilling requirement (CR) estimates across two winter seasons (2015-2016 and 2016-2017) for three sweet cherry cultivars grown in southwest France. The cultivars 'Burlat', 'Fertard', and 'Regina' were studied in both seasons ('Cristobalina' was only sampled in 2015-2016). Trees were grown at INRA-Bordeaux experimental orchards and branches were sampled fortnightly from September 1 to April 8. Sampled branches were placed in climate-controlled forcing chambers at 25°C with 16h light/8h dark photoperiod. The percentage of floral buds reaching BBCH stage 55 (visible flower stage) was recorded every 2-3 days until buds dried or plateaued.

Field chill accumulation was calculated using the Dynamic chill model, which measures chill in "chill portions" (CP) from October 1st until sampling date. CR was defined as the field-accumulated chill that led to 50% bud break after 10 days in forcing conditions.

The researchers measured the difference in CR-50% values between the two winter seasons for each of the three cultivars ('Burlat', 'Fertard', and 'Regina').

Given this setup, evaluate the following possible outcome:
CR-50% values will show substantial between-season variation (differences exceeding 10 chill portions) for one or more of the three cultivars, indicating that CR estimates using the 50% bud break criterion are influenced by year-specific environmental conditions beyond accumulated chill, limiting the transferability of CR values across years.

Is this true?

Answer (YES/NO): YES